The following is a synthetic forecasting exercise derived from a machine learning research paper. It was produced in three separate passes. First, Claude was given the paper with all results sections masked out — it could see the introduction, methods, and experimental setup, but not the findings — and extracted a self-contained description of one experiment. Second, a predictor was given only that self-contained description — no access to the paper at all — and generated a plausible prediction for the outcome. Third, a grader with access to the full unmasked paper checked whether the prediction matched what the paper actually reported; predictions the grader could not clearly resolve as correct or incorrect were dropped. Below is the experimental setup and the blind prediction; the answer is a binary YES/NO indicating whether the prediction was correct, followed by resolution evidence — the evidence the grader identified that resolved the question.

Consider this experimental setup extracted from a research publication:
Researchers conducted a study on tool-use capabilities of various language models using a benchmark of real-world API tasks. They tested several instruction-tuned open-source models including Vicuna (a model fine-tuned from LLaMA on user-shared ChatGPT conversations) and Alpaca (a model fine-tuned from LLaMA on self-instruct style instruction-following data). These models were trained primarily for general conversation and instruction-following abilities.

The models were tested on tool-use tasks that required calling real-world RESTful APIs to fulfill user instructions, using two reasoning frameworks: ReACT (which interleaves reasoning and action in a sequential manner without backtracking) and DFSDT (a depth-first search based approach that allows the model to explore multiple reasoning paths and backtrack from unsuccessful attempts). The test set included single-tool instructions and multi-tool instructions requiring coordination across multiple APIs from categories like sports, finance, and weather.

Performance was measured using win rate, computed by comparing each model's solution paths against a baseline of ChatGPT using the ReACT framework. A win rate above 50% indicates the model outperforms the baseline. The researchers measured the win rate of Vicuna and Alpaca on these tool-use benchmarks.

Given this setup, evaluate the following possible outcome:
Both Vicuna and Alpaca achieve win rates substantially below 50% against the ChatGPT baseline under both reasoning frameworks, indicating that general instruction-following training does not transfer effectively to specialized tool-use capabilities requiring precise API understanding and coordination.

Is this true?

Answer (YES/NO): YES